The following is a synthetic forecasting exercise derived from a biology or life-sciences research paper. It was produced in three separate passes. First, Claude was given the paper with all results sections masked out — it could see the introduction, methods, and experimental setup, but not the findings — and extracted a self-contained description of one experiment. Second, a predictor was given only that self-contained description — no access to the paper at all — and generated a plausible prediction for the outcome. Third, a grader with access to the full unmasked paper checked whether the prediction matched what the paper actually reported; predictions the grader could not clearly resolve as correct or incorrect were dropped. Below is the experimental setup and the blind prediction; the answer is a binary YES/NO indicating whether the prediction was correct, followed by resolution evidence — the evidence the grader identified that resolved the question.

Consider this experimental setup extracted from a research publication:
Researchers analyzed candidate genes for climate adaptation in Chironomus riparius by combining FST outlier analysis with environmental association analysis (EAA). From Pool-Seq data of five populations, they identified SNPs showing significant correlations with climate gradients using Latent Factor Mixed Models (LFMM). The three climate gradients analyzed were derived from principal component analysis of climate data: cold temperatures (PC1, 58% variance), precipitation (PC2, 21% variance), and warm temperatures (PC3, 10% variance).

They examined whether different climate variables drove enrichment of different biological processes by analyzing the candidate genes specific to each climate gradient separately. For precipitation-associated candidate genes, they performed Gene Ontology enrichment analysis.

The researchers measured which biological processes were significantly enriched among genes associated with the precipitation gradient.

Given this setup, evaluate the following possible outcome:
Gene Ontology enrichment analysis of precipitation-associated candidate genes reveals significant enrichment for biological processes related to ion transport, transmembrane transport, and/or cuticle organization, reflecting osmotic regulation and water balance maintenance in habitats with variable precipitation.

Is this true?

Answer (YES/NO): YES